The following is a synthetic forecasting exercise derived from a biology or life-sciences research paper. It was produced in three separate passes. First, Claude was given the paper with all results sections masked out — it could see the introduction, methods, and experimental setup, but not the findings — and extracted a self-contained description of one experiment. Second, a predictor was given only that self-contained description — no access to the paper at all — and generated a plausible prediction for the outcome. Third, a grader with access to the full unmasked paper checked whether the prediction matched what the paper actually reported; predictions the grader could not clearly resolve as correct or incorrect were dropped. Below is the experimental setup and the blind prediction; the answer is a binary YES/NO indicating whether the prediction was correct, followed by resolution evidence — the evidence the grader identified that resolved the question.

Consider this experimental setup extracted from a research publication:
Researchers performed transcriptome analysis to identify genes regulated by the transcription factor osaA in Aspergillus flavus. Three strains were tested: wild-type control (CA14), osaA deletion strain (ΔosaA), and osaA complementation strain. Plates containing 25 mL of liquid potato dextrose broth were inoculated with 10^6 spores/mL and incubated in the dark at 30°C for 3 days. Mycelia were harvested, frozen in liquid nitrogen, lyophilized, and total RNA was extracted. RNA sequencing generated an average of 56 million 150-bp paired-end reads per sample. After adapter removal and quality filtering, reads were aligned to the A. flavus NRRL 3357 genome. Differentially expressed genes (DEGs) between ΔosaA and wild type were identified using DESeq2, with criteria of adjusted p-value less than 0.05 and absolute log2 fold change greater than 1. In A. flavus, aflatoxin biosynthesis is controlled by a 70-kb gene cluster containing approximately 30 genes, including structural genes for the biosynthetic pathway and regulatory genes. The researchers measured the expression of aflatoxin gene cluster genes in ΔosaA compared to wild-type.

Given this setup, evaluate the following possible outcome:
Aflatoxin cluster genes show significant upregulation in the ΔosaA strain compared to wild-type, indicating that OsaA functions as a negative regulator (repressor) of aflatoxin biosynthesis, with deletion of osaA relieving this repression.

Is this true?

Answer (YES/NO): NO